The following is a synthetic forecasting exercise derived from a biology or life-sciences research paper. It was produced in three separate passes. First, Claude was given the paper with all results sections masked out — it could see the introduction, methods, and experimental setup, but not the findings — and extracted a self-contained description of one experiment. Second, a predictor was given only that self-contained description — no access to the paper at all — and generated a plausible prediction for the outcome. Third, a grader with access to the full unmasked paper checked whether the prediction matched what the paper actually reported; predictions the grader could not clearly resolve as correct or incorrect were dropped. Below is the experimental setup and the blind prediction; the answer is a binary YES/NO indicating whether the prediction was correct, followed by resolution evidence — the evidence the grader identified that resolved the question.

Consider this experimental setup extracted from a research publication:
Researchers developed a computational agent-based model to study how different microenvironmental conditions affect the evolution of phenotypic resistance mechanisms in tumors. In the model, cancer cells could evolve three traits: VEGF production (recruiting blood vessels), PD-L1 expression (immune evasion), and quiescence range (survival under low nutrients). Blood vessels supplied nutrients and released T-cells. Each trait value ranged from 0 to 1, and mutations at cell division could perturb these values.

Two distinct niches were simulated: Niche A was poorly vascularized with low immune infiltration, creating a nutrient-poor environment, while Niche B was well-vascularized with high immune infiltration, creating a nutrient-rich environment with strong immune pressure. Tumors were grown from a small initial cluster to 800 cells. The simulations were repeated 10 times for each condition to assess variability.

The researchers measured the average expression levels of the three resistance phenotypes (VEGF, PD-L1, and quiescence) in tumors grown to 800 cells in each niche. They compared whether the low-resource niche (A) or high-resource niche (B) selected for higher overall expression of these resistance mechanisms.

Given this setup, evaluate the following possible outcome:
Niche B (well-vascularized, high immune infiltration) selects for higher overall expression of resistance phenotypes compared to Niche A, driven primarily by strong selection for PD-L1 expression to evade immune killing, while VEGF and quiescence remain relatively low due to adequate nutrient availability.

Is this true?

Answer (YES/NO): NO